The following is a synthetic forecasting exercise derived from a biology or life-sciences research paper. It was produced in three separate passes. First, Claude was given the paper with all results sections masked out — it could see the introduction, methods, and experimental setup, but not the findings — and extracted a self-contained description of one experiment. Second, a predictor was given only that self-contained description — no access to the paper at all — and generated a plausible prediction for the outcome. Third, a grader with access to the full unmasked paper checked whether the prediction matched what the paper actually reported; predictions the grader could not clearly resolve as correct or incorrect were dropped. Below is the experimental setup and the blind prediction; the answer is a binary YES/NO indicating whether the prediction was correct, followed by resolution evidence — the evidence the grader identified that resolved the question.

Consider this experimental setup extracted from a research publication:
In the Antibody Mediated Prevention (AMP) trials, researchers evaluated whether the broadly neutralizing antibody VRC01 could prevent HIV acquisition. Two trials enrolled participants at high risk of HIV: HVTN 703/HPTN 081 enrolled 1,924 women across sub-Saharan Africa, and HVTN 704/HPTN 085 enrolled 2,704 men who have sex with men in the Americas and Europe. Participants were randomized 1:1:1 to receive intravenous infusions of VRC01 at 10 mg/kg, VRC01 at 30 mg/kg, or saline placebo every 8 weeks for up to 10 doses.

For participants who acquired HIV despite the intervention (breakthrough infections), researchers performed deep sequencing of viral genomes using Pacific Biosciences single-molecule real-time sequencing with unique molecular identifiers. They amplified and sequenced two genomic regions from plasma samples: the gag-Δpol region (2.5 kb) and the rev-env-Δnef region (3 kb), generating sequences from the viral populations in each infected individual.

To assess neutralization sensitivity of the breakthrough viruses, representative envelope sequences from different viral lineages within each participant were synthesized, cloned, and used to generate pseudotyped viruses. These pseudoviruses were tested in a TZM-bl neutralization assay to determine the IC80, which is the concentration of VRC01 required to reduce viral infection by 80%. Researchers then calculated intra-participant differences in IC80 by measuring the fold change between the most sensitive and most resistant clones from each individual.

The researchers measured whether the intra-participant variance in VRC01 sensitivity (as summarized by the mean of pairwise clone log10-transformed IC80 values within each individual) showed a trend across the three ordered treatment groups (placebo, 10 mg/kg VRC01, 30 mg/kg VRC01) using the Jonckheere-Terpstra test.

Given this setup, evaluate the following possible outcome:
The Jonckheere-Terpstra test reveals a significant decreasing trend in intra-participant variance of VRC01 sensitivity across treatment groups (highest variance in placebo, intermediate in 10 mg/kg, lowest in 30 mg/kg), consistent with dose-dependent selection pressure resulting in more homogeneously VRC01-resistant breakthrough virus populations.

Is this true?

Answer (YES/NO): NO